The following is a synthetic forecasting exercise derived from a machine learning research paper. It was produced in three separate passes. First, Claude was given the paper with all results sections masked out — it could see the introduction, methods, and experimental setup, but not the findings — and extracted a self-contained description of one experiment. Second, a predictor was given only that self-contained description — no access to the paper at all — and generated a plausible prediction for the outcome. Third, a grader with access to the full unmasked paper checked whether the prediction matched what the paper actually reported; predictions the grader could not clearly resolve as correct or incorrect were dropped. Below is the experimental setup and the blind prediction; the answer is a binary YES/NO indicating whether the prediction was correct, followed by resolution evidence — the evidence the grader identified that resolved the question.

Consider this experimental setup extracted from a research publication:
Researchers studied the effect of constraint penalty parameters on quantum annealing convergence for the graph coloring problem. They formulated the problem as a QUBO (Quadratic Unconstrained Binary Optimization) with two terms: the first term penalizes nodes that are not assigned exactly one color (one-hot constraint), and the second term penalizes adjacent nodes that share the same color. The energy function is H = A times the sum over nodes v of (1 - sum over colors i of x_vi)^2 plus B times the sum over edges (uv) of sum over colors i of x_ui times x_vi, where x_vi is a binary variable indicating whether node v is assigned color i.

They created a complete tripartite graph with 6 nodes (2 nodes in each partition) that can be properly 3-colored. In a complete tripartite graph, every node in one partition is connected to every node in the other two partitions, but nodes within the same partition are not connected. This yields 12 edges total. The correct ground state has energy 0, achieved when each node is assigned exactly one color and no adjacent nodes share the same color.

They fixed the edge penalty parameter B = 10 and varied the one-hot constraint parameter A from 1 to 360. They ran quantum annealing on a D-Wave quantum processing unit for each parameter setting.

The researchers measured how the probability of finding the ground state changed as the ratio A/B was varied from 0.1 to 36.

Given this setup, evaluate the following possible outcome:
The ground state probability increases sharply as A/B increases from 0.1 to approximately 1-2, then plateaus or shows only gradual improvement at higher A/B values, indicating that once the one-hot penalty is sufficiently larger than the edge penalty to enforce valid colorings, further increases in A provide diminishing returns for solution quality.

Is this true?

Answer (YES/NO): NO